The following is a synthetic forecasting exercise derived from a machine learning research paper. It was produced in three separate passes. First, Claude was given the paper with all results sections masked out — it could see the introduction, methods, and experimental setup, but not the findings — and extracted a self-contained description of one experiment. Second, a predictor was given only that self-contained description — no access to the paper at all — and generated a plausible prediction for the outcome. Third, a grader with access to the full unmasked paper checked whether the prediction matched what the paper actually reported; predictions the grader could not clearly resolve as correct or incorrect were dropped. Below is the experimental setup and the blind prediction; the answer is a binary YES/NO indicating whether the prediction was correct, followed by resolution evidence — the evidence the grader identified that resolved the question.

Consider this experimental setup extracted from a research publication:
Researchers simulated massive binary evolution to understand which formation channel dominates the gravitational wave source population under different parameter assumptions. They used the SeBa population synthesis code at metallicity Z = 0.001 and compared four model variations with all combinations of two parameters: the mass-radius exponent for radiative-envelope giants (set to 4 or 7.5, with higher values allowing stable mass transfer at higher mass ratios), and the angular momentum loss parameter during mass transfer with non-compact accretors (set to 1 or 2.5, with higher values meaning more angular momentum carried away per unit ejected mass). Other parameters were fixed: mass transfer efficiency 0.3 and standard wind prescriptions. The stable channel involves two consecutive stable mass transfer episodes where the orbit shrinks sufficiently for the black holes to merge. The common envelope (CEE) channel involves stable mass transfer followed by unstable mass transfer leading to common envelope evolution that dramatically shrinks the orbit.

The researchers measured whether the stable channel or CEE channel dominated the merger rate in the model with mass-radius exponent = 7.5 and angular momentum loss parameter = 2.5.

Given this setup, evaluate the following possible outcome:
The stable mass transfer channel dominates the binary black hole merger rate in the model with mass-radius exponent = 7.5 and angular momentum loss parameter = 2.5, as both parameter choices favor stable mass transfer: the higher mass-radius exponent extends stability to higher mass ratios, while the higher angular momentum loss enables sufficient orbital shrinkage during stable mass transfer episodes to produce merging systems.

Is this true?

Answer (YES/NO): YES